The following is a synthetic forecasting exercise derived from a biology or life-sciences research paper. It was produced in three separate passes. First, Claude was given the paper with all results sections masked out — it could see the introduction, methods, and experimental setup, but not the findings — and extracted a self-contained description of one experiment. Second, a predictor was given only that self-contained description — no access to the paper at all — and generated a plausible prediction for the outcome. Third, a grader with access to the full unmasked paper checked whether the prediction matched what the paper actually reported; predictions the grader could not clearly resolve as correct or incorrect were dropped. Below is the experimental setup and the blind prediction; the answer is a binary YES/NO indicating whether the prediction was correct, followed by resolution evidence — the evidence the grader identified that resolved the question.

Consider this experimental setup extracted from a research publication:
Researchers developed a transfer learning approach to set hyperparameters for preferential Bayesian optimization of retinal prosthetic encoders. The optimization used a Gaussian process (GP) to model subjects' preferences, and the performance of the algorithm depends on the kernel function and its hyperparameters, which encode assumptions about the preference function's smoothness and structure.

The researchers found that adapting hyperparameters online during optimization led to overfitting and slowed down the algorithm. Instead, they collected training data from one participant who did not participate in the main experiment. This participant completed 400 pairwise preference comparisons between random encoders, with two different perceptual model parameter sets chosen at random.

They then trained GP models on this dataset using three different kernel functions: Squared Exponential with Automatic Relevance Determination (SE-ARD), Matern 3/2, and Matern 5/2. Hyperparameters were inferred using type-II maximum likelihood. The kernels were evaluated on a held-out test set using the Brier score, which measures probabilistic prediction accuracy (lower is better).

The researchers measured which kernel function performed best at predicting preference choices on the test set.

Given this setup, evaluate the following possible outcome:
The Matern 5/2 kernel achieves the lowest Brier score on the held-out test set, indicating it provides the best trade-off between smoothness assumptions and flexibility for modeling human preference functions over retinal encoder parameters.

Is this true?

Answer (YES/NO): YES